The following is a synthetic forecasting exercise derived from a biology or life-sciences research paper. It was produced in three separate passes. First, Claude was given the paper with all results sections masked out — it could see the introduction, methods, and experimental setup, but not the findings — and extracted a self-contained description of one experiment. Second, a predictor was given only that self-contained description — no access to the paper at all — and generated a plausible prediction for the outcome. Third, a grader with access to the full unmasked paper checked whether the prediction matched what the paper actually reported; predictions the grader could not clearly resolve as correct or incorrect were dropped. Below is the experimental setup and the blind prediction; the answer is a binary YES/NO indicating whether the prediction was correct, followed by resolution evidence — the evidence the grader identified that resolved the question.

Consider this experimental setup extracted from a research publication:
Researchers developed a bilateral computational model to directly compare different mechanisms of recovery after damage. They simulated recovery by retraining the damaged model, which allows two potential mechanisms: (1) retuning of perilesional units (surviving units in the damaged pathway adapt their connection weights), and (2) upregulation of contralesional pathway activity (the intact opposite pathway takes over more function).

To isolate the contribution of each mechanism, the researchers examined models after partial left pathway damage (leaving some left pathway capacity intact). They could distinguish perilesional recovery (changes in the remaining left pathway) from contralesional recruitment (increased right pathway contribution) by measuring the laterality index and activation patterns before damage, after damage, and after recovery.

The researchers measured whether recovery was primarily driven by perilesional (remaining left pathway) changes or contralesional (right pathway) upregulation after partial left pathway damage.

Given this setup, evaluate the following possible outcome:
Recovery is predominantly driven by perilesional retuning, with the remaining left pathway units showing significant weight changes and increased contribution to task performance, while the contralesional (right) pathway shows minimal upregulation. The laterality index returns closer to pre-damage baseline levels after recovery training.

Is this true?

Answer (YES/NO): NO